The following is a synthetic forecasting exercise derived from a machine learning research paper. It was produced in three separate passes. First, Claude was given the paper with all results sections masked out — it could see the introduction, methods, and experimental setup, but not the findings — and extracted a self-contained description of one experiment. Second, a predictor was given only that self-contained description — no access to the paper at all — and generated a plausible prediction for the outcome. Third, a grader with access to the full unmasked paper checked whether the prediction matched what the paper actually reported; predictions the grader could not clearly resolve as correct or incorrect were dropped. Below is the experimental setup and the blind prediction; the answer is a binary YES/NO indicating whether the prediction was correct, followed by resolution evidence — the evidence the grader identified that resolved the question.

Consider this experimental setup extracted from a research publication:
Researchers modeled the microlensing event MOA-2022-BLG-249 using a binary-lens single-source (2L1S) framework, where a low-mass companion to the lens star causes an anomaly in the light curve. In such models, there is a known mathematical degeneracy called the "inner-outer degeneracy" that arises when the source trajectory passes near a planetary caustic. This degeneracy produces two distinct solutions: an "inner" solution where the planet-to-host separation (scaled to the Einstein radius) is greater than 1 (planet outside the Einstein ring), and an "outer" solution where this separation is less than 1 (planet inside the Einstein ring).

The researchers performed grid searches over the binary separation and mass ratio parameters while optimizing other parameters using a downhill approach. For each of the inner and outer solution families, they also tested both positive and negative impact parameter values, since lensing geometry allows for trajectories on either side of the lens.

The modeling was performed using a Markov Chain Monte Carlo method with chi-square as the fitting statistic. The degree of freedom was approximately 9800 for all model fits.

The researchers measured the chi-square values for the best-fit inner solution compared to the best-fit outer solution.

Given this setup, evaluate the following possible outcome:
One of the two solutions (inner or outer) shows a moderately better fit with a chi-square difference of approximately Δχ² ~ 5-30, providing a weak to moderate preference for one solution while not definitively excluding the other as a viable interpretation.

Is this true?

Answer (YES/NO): YES